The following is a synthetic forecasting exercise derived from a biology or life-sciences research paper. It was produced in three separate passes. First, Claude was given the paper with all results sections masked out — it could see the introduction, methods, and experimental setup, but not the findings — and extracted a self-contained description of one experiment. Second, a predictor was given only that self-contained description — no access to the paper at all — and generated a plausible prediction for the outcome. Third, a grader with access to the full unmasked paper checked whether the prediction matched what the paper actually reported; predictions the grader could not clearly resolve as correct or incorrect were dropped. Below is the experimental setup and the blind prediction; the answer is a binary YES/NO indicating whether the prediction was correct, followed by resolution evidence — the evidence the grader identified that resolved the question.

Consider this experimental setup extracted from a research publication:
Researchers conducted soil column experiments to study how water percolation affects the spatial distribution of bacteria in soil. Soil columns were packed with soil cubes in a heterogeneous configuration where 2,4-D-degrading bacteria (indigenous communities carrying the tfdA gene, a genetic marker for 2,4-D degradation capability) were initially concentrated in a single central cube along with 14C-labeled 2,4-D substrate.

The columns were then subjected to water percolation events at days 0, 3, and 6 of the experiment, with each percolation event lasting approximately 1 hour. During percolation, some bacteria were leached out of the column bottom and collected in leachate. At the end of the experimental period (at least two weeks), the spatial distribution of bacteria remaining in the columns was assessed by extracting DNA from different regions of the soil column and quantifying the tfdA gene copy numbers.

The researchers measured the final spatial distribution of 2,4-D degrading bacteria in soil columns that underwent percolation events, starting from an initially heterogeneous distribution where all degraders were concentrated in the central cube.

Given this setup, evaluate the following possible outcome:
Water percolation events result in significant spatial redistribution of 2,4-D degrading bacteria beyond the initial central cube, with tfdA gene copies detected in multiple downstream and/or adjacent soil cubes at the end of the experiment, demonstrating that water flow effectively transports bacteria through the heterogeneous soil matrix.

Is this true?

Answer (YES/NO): NO